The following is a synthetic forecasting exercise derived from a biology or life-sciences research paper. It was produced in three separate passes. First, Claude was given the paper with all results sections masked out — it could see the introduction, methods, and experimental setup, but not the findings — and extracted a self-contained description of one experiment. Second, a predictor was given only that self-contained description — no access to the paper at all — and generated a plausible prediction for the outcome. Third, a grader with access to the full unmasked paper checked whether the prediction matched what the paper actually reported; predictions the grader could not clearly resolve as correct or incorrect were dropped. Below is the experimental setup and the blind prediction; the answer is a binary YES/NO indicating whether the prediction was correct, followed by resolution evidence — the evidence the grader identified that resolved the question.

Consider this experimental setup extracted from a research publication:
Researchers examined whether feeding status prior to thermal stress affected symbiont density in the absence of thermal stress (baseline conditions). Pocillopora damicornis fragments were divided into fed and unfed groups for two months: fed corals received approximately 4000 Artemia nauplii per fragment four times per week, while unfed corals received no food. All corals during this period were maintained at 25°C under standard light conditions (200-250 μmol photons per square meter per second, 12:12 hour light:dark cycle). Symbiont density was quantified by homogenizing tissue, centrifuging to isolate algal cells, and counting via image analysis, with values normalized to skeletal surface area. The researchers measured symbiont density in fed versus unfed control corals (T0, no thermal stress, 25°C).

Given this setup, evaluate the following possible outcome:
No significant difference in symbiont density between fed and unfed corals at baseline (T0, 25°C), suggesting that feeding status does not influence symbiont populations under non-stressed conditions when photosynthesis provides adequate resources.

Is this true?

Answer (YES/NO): NO